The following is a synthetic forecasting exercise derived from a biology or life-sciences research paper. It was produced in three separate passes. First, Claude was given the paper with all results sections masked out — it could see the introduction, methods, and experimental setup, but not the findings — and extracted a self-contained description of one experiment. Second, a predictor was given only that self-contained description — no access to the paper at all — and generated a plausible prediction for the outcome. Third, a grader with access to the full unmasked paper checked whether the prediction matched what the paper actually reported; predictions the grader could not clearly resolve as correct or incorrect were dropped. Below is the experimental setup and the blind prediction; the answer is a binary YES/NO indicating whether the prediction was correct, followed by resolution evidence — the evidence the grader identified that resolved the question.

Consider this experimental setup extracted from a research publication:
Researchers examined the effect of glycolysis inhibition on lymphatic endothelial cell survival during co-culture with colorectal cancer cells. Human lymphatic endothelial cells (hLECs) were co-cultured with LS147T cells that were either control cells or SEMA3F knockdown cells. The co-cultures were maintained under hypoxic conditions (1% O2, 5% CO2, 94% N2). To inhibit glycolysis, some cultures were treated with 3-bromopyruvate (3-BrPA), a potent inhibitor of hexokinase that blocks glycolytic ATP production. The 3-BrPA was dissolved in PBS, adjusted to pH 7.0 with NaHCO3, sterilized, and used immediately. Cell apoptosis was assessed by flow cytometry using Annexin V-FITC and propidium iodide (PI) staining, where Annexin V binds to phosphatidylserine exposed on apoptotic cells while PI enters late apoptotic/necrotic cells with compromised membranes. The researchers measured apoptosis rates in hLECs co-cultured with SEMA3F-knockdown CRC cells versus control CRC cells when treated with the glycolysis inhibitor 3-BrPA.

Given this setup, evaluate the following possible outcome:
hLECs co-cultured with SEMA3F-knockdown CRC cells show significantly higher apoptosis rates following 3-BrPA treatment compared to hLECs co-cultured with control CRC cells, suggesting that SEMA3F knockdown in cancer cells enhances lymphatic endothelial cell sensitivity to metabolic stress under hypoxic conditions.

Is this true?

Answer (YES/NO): NO